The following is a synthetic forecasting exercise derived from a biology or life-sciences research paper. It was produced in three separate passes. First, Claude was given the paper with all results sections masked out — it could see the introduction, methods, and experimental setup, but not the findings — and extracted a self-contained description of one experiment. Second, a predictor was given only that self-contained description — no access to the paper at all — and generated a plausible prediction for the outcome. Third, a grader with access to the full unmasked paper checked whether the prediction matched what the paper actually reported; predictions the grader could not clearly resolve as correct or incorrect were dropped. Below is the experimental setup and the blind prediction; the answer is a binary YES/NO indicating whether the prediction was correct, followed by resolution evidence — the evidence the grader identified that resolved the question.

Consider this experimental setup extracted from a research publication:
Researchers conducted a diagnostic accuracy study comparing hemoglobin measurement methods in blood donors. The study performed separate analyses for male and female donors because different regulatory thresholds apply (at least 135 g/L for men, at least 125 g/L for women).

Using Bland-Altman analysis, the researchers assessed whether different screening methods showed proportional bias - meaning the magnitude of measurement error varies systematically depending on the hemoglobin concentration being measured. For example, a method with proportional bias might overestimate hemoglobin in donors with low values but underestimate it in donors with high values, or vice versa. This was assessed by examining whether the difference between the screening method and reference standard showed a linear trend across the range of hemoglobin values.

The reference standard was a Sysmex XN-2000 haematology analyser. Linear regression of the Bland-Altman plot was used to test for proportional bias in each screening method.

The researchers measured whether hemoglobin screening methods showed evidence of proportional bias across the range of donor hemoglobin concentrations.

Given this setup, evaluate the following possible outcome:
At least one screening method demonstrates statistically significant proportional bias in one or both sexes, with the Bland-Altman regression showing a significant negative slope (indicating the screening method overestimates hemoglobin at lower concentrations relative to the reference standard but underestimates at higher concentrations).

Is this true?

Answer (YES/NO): YES